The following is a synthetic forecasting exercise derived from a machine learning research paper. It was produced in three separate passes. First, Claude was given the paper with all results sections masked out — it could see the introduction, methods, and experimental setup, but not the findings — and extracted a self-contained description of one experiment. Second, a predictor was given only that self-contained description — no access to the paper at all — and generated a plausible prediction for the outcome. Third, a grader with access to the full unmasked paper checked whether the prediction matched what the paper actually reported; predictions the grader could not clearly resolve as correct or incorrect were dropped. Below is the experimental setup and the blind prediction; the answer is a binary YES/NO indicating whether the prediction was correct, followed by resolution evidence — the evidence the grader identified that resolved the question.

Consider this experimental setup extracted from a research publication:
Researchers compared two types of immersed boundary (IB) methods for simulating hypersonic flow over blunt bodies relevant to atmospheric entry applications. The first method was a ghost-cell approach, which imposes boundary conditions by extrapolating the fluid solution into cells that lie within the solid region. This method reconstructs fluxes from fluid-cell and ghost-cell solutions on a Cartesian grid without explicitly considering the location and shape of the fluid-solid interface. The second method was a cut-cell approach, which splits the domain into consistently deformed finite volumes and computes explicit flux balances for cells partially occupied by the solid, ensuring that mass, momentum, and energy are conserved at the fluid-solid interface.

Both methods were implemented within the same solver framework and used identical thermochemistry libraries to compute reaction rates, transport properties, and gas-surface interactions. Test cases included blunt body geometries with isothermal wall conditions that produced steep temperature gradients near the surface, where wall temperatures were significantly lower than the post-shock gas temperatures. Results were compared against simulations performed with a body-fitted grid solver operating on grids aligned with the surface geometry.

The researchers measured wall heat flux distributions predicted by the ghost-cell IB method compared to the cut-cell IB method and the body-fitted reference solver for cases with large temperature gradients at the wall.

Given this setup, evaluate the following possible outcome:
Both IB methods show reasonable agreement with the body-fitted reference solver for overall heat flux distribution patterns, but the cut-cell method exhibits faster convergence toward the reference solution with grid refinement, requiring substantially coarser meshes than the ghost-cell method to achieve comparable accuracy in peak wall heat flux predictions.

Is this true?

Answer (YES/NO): NO